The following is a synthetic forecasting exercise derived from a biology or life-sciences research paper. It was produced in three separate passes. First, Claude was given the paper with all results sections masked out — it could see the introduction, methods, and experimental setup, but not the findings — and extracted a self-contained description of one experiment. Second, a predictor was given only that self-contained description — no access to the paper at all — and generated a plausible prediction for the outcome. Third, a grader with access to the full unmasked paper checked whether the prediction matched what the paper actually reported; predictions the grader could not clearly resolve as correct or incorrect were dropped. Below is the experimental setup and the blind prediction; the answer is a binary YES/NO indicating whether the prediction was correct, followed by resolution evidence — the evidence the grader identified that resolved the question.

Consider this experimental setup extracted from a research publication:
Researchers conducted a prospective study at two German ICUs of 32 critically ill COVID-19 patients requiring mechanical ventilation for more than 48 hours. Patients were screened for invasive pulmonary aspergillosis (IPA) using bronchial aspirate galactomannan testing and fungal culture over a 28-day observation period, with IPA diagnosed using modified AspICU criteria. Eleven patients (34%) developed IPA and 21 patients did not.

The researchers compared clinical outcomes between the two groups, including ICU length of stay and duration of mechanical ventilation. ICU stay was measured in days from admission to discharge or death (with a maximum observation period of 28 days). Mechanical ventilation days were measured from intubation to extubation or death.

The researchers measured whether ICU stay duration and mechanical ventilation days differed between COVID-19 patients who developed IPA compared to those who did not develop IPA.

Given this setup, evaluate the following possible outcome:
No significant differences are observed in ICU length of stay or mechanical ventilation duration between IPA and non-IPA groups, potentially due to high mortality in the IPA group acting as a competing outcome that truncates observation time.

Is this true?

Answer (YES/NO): YES